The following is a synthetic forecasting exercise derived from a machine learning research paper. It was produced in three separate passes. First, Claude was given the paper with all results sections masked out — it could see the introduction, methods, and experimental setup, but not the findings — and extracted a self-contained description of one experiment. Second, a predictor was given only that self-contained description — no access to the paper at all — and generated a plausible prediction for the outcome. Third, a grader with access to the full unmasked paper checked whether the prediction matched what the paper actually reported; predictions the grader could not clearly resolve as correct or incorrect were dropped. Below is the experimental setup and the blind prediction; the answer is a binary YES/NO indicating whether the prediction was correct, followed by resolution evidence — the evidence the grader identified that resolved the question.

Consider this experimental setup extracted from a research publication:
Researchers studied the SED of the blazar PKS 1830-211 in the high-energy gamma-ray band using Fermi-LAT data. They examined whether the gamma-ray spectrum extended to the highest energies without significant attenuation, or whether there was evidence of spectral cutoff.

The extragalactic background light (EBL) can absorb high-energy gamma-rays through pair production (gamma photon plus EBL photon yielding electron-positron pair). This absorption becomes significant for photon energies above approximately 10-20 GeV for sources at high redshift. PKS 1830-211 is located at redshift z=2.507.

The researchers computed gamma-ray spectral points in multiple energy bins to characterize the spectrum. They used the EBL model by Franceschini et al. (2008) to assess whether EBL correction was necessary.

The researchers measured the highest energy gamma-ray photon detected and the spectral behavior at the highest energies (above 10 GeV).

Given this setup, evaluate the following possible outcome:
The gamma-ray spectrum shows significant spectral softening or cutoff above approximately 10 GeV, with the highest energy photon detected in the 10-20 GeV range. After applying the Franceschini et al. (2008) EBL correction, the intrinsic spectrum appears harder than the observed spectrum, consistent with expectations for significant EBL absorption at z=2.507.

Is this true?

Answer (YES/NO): NO